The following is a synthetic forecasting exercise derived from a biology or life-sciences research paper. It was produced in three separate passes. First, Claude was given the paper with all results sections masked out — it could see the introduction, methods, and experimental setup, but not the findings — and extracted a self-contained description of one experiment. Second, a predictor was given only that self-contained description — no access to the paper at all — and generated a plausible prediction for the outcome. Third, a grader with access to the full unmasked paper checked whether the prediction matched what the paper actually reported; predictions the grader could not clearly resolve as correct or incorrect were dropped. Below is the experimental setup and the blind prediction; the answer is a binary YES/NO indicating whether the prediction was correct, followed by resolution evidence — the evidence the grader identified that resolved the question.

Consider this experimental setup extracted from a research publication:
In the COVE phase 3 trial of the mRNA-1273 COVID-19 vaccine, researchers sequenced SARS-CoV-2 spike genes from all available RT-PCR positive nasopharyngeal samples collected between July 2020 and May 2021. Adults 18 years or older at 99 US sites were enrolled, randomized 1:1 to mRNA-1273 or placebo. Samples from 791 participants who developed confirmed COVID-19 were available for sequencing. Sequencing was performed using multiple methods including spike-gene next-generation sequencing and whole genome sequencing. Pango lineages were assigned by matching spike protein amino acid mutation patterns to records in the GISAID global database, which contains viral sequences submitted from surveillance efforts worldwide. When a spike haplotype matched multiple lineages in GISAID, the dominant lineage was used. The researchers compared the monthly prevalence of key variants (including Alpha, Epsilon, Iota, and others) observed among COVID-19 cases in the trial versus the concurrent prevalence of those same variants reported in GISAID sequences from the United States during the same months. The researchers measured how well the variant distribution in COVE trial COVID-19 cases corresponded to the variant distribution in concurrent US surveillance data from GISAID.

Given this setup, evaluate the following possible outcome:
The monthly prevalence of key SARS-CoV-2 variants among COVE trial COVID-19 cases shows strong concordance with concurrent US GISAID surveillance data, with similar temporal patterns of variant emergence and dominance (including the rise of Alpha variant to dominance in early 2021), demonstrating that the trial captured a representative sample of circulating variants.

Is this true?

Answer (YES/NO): YES